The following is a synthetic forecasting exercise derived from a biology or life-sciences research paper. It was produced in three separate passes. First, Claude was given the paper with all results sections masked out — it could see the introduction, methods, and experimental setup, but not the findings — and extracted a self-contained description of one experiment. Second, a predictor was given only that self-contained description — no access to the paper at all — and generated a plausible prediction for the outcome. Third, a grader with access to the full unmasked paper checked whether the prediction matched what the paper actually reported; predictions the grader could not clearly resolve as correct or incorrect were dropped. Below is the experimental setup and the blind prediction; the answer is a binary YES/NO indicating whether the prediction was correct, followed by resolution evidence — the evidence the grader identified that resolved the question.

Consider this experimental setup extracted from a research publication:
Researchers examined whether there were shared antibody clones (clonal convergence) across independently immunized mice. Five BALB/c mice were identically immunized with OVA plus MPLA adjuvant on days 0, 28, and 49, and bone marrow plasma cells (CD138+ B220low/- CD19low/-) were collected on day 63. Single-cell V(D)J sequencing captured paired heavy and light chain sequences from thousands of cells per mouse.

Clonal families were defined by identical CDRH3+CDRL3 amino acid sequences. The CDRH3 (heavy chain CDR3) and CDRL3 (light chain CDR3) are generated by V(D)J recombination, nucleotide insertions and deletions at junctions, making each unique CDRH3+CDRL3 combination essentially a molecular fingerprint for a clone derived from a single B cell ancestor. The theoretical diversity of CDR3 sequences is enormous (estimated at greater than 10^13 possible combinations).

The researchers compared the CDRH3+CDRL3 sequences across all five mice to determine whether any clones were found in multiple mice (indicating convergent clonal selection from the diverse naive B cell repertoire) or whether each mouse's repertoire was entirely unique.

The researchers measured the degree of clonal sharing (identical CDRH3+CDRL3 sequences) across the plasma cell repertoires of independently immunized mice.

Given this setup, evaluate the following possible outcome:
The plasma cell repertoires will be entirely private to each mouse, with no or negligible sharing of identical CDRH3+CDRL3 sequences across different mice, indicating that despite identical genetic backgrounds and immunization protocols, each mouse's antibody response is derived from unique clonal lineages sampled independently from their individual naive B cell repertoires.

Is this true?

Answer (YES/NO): NO